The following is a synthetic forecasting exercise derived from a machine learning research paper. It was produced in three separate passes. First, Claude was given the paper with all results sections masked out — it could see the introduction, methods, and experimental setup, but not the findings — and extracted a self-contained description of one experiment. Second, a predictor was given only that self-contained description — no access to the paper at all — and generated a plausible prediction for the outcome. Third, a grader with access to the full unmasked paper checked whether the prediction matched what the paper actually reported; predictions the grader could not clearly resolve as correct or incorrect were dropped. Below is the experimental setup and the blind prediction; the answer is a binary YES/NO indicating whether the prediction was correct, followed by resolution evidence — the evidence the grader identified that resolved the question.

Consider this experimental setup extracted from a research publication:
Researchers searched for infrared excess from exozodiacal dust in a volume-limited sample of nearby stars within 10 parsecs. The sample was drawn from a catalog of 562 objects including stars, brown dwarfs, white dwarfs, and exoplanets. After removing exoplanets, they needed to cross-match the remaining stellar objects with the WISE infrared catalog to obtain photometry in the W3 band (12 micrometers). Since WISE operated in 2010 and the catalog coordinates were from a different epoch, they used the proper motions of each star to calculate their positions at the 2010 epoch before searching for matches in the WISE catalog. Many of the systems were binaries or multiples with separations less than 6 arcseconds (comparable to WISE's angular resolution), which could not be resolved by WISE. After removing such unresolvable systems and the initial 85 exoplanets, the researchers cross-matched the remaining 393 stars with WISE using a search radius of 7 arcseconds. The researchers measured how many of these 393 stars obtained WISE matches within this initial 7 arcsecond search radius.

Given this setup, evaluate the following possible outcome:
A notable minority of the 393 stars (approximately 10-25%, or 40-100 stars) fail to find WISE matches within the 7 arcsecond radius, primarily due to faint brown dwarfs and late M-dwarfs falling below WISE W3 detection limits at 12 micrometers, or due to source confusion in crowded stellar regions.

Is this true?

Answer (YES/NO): NO